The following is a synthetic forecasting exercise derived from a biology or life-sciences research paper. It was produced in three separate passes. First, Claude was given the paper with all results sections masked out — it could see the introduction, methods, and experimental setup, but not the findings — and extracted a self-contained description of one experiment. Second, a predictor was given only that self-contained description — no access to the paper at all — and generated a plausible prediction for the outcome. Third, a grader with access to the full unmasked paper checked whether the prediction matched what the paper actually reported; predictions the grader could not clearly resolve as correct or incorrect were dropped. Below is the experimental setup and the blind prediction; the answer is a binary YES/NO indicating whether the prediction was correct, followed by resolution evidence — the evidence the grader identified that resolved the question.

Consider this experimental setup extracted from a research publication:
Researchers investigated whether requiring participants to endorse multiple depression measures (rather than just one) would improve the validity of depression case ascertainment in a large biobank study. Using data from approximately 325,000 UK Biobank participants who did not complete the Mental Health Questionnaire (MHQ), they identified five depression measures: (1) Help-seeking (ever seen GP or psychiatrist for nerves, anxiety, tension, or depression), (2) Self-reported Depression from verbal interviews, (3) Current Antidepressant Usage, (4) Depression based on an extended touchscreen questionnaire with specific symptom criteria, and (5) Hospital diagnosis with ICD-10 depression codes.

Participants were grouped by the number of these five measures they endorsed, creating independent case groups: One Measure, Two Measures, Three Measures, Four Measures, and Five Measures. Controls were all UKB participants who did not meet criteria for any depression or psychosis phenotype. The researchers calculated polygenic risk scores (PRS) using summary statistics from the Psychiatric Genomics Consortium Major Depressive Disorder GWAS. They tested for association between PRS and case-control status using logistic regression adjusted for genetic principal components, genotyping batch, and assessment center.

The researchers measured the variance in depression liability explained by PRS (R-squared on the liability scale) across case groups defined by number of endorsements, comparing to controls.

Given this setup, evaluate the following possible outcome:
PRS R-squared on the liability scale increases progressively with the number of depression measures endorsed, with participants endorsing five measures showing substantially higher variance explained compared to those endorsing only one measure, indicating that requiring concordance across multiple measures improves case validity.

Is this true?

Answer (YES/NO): YES